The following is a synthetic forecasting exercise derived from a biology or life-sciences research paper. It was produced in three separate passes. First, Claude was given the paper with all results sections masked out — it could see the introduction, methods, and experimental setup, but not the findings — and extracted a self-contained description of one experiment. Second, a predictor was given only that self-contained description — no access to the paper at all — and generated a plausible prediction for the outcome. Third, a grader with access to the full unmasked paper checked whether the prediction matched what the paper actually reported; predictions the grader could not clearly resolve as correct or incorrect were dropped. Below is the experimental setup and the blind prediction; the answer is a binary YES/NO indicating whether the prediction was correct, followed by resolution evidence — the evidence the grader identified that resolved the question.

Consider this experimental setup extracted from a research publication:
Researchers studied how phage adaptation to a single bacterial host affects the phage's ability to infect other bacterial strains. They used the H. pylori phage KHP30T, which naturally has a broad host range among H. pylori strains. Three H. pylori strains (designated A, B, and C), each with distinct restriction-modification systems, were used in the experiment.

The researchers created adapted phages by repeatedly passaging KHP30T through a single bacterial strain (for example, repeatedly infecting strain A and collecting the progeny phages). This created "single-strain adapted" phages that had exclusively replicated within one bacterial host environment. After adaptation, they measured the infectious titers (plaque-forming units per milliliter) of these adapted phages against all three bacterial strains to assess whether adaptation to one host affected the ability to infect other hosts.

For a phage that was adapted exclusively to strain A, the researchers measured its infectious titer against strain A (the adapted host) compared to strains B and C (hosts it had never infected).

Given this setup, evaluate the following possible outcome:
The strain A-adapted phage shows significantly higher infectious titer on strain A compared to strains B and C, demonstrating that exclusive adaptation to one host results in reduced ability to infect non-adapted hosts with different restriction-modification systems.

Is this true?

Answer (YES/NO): YES